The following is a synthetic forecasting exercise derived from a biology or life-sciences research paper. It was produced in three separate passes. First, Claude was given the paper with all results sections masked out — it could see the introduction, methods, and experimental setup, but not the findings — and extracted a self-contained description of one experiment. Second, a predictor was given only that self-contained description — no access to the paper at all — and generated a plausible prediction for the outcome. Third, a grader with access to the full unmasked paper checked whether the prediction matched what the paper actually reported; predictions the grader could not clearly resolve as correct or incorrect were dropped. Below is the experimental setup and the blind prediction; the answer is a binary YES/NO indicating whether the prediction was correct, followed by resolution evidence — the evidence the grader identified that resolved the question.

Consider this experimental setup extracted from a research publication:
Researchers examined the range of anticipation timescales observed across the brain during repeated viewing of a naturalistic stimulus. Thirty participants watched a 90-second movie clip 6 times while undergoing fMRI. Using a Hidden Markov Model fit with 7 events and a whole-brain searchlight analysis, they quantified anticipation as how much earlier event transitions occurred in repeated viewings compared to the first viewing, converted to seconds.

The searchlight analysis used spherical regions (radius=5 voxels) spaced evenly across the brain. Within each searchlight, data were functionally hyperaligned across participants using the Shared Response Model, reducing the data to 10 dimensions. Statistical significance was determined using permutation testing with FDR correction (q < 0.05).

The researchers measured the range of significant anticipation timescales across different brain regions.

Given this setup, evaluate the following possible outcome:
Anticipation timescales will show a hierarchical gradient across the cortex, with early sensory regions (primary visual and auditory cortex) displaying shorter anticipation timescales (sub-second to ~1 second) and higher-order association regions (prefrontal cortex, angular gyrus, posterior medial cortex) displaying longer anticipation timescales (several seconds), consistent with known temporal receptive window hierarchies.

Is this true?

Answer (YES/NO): NO